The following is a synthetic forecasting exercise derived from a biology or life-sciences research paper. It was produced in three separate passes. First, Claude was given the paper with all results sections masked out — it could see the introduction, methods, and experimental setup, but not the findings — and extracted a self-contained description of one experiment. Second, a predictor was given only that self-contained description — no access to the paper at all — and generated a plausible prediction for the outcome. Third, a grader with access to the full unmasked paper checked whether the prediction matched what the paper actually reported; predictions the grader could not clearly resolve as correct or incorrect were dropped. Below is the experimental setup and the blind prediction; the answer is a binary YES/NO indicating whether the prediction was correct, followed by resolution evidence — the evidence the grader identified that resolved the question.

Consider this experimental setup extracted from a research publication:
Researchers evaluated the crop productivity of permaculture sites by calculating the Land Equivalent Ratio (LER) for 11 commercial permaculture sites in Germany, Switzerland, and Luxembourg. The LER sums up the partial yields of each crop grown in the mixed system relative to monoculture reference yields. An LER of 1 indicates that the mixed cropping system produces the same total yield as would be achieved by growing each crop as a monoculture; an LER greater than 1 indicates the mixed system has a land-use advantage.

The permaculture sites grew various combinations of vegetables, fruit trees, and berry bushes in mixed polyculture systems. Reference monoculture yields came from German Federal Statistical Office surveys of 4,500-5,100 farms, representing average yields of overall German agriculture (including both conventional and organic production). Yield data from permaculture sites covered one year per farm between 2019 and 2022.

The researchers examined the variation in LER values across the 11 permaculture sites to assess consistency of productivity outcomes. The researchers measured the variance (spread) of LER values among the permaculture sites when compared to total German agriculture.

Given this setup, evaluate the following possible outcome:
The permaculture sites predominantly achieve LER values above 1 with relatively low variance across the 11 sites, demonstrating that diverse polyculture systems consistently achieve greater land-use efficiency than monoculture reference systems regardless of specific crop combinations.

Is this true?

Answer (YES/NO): NO